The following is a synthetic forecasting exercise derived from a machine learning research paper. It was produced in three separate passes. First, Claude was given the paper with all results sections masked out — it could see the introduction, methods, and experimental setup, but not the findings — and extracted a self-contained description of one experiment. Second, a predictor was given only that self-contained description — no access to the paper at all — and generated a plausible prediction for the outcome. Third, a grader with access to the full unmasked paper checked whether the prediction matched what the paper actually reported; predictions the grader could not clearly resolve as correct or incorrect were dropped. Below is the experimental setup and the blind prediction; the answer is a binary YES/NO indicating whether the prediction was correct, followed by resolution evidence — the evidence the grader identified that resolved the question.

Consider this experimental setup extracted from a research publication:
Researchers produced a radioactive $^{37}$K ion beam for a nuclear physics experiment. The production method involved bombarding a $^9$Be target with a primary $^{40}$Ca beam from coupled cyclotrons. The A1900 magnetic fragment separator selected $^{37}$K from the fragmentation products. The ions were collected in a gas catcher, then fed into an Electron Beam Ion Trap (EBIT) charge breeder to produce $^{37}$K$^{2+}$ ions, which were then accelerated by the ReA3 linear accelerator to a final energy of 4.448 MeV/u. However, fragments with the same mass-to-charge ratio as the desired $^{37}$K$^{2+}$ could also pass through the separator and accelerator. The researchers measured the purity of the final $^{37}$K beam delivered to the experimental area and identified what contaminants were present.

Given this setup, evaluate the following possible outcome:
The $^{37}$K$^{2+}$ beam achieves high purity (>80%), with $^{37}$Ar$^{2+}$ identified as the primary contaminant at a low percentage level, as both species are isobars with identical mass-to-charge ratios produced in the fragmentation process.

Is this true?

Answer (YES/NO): NO